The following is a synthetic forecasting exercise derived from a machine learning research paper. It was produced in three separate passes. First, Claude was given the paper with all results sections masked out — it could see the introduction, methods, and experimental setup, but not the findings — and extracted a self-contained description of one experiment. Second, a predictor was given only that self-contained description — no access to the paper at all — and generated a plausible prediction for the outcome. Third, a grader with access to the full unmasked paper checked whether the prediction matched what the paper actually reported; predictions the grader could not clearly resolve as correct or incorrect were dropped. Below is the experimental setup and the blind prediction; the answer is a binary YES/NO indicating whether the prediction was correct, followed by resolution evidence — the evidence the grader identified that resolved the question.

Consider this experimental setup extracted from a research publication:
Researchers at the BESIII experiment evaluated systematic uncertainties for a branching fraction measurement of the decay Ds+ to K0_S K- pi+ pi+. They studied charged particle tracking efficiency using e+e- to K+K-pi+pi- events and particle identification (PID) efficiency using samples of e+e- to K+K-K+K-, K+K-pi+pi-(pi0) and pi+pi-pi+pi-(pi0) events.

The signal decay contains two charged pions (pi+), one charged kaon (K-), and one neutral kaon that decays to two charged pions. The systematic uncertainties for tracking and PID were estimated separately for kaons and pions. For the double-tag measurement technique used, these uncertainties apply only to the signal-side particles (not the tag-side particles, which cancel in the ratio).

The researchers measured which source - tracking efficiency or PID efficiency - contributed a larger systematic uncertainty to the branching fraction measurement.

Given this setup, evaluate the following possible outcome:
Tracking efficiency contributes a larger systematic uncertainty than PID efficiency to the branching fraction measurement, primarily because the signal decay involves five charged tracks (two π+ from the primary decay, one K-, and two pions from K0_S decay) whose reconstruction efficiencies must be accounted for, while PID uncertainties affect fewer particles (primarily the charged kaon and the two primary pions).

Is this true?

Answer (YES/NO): NO